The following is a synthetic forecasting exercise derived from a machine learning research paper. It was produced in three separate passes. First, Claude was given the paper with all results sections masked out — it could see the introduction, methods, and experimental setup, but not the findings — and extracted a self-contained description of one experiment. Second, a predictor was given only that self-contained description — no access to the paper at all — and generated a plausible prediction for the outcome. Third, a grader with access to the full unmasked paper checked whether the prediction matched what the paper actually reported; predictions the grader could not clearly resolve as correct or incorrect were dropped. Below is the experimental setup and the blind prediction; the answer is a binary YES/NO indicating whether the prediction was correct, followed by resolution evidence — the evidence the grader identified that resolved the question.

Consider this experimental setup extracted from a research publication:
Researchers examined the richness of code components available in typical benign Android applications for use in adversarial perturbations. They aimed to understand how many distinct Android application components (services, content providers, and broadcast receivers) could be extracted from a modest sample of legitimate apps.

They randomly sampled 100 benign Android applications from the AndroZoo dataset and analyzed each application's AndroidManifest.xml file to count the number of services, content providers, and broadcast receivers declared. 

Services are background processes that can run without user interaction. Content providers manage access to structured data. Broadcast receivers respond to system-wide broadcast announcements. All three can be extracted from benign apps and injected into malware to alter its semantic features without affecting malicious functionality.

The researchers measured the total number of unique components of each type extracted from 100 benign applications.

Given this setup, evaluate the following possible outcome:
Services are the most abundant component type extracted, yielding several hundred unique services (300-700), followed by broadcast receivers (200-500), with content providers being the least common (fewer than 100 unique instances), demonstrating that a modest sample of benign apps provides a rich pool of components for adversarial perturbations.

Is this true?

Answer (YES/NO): NO